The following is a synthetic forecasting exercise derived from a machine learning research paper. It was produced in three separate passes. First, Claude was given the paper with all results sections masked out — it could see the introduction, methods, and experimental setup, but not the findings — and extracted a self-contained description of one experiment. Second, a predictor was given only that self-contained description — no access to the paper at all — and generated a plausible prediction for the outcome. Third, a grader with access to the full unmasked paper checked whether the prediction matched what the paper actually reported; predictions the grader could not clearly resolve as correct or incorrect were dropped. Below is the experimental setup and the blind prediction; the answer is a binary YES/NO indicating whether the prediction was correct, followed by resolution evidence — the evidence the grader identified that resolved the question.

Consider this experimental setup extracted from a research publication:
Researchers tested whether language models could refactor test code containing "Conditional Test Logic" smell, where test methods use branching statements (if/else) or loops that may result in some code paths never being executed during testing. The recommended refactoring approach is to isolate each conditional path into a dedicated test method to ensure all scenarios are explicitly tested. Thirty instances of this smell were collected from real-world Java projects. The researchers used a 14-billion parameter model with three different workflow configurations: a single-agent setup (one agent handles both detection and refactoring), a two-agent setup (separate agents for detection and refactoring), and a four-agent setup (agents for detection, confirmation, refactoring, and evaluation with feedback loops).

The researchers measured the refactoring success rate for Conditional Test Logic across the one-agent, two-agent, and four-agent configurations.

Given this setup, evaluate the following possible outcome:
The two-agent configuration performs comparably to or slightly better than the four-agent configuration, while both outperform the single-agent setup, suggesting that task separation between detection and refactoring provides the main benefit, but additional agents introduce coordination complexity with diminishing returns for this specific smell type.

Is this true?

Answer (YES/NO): NO